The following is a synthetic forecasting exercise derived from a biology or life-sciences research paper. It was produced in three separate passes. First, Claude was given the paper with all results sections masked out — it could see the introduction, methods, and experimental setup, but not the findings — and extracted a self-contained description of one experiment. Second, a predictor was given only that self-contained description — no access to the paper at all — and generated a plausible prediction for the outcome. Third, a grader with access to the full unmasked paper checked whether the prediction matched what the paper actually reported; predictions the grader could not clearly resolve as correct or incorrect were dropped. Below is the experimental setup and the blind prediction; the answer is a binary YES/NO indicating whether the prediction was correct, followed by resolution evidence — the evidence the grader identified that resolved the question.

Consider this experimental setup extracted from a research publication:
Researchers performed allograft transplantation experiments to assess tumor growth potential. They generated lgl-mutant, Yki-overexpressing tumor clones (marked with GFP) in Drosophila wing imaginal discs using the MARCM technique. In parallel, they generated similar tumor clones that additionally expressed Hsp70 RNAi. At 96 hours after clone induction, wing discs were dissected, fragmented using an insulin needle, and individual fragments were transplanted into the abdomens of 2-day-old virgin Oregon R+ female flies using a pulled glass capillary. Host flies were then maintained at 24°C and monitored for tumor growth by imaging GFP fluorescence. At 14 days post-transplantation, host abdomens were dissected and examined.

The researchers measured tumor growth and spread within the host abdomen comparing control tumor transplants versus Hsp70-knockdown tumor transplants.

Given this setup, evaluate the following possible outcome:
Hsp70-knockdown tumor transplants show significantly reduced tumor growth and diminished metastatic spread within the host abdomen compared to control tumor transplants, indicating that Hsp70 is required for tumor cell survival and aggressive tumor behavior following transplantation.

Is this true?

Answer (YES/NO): YES